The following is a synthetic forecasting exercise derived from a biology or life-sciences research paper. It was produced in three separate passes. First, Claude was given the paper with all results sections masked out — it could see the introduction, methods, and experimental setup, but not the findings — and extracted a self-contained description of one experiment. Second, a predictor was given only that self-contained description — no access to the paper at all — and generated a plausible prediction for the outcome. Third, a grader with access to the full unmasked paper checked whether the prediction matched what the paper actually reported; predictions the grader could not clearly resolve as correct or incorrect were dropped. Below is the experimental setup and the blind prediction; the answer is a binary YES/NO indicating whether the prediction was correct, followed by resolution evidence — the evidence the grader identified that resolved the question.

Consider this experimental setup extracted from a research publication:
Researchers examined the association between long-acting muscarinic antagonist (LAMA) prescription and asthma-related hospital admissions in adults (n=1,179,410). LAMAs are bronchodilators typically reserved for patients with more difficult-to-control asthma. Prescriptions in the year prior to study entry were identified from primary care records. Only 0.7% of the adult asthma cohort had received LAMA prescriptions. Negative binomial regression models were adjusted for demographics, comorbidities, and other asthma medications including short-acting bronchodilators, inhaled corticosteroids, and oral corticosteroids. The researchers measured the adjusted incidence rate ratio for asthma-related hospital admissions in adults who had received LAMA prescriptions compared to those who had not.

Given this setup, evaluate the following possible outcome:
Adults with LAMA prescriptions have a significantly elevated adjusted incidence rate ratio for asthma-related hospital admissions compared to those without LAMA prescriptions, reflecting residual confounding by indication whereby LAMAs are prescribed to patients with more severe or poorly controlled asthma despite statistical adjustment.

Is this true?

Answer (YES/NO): YES